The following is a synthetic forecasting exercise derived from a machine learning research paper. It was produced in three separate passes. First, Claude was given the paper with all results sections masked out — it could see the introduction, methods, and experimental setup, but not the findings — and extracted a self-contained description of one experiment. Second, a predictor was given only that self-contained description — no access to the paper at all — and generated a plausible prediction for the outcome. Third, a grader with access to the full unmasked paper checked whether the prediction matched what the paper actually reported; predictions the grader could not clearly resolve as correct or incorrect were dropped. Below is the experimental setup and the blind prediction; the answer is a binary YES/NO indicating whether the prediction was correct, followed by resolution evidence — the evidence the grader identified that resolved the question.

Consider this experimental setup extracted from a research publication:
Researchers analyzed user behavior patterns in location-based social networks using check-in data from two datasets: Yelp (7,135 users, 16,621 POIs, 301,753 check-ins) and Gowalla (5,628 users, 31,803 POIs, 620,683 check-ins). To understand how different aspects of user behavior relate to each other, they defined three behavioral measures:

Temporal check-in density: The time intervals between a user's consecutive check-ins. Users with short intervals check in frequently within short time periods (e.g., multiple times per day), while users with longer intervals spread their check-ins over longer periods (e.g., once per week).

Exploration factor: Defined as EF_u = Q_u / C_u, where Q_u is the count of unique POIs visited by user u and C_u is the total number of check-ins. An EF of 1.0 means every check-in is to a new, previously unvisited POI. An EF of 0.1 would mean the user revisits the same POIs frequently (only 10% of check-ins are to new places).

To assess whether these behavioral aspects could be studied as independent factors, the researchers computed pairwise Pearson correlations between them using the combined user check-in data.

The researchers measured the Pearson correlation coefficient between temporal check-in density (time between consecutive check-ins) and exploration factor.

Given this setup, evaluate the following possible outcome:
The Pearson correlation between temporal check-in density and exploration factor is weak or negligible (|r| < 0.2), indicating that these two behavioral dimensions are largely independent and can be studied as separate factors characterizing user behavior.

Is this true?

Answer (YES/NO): NO